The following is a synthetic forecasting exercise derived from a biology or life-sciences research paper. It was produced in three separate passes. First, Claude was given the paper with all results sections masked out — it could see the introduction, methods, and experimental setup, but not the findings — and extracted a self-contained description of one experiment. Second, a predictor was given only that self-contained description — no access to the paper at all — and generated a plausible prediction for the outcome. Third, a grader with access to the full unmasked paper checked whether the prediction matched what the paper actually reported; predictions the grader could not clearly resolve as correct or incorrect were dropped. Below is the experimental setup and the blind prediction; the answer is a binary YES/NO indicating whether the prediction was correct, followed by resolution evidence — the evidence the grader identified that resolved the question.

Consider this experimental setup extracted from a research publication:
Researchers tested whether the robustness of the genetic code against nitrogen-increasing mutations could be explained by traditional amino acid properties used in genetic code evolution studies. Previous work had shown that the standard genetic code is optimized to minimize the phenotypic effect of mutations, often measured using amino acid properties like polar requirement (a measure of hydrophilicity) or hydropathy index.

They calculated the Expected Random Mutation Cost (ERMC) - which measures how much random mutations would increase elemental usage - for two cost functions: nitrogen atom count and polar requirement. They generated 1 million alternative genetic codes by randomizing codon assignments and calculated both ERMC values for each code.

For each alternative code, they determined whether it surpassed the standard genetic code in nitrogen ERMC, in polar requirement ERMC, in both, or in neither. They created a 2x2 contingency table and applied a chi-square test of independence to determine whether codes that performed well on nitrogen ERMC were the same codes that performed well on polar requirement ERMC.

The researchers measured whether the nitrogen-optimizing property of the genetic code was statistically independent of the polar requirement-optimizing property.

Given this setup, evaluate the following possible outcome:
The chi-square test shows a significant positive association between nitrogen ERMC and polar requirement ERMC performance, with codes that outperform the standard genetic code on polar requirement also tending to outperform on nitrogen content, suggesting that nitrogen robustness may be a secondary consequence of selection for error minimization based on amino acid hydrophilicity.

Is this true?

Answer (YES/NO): NO